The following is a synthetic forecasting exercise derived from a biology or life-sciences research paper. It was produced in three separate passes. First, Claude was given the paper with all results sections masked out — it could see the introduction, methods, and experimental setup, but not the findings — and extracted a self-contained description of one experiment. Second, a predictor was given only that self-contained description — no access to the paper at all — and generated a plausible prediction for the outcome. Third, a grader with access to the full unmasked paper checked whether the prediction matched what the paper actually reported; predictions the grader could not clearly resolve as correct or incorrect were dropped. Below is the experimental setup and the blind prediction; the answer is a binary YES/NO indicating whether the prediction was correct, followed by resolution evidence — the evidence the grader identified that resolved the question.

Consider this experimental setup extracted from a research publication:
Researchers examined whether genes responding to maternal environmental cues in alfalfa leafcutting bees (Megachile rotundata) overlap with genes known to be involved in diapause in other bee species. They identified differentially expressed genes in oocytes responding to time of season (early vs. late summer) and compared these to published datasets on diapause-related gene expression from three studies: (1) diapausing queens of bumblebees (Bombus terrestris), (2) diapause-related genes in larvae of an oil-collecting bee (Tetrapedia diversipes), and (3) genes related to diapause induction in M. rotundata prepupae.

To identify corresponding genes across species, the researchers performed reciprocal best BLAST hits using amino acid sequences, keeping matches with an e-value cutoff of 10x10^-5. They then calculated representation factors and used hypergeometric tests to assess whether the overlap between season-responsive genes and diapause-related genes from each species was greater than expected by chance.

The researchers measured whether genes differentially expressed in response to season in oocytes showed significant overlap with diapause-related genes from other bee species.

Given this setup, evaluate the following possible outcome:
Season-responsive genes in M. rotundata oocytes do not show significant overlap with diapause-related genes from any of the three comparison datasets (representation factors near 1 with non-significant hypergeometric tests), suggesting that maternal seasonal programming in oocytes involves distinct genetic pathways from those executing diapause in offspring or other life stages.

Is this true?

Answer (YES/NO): NO